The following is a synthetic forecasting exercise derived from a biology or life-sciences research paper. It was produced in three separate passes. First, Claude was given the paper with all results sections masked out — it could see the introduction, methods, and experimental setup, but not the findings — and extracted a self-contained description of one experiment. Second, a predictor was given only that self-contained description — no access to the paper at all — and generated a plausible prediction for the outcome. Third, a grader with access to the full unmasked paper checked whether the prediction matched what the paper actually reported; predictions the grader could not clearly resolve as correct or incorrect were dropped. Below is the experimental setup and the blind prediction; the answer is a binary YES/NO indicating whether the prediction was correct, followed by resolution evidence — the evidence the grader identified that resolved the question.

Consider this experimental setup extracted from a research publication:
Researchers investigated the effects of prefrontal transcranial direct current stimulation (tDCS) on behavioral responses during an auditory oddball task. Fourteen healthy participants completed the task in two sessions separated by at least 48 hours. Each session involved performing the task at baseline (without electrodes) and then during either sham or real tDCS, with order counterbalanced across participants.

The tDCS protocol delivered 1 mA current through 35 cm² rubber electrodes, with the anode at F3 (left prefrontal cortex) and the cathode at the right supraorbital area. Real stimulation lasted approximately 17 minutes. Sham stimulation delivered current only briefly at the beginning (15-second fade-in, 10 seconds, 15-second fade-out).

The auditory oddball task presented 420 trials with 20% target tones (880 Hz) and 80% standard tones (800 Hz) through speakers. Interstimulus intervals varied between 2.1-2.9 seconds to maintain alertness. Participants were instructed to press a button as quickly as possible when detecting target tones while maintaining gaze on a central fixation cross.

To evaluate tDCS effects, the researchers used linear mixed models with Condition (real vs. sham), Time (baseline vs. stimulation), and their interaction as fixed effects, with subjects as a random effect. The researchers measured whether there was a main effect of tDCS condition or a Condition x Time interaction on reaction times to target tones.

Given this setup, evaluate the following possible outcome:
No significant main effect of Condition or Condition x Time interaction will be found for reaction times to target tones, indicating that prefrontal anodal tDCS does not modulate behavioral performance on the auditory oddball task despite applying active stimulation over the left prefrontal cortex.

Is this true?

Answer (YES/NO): NO